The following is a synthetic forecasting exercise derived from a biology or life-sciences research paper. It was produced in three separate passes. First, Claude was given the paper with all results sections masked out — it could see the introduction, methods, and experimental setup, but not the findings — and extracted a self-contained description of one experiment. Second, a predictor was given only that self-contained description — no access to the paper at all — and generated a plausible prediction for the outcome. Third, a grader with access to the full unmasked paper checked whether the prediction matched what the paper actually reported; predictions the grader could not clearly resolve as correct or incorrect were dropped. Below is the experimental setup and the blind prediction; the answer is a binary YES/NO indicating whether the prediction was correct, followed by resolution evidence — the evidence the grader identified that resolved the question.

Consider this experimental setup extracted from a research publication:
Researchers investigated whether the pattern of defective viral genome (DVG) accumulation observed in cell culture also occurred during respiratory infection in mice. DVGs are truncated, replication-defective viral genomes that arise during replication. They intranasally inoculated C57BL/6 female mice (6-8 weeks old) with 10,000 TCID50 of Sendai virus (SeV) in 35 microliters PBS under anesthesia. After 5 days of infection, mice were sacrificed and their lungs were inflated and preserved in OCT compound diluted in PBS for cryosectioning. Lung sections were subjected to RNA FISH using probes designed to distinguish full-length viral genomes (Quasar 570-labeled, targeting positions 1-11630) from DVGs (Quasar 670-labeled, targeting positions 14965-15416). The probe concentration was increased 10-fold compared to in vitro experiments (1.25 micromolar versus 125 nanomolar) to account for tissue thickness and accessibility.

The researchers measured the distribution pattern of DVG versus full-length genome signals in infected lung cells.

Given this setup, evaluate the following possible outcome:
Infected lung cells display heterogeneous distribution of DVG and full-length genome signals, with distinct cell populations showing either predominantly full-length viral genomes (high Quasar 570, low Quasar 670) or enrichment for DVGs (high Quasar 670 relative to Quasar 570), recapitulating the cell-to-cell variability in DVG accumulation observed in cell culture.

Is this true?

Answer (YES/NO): YES